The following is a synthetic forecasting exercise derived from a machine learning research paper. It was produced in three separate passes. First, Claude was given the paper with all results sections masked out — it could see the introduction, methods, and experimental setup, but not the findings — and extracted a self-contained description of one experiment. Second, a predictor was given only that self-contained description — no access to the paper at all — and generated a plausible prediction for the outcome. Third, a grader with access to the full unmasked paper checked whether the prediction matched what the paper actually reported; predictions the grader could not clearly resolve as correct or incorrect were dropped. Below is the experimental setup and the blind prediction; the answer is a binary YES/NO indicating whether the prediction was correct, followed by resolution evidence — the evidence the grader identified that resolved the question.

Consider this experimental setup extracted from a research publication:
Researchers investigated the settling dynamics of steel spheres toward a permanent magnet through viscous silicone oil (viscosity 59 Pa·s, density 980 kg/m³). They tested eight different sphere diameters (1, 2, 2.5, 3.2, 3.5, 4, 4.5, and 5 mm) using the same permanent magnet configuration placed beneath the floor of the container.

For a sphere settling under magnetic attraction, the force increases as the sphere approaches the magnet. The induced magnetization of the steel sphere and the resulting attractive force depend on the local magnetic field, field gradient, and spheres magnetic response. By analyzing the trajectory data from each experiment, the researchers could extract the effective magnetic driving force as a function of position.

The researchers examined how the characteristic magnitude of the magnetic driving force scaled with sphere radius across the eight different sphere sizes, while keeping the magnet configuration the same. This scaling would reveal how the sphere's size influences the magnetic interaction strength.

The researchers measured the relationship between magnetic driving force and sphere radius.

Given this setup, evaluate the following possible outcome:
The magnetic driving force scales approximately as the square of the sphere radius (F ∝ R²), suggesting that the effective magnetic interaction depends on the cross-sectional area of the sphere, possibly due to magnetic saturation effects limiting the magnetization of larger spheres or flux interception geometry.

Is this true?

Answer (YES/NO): NO